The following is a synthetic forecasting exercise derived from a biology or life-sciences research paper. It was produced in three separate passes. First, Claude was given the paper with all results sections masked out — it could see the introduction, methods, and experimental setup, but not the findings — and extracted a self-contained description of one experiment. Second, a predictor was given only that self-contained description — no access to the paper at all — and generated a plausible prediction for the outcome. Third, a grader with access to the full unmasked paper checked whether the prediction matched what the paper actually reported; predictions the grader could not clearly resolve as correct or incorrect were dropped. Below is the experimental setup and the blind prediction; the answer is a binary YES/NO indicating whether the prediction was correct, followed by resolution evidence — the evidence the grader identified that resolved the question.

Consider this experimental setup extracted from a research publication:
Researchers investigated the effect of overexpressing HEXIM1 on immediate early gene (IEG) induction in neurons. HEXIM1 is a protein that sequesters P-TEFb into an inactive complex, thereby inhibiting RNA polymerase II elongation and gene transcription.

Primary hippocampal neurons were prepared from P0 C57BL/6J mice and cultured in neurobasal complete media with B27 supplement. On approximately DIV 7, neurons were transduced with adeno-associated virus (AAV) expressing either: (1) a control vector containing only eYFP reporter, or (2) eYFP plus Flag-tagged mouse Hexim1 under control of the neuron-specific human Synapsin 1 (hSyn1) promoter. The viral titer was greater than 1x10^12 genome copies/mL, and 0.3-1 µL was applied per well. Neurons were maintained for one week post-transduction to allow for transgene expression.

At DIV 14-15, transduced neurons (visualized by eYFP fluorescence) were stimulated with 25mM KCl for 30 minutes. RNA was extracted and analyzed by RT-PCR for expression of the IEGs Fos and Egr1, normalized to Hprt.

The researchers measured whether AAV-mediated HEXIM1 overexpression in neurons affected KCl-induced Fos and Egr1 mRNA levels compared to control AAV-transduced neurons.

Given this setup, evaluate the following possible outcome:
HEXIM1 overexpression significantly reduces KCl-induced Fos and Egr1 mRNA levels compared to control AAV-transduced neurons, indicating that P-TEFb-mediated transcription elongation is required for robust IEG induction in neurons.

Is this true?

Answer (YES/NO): YES